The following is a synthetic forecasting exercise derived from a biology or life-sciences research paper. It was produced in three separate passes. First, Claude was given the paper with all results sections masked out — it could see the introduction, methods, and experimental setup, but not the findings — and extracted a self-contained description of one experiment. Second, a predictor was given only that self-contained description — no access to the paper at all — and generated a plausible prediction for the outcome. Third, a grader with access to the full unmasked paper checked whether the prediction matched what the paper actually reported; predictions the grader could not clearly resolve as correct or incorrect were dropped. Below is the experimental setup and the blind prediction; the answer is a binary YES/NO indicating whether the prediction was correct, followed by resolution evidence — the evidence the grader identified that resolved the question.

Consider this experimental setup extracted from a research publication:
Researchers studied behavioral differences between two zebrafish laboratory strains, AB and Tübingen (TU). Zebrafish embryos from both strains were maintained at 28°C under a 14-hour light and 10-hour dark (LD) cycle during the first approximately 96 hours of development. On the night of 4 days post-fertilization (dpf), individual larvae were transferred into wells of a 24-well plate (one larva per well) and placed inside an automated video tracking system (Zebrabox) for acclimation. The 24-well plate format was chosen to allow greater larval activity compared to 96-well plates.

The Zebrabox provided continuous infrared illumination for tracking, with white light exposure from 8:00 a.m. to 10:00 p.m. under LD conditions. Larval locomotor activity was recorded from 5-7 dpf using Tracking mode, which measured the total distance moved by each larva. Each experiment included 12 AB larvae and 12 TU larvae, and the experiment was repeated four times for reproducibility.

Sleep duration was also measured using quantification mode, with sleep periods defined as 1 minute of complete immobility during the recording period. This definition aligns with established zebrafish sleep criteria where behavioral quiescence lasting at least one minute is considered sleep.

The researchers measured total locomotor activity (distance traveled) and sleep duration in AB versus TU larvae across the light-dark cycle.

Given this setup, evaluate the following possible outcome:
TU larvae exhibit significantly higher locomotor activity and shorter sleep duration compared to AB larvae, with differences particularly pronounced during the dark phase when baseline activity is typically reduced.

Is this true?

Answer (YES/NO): NO